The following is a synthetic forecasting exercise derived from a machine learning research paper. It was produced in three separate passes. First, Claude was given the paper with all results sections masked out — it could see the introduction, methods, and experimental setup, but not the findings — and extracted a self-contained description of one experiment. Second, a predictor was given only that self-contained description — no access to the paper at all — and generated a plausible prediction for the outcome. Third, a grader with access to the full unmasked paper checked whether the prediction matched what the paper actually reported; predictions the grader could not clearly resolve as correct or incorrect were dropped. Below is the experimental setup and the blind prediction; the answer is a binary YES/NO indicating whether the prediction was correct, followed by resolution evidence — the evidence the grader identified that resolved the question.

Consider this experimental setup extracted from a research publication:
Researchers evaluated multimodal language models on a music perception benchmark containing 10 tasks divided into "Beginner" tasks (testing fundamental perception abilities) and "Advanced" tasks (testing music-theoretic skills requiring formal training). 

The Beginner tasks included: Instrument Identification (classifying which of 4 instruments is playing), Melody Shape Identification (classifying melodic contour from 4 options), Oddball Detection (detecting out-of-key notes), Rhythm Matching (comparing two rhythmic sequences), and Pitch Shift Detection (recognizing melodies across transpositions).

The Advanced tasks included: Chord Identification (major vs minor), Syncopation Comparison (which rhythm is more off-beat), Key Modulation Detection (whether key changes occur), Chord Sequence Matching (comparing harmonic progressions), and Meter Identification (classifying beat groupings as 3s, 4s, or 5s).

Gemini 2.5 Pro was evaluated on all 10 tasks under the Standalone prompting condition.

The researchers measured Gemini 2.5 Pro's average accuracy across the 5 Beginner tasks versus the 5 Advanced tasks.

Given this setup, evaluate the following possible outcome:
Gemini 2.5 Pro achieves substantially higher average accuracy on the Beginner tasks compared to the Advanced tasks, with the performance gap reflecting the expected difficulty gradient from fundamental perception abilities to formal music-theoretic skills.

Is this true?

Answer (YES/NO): YES